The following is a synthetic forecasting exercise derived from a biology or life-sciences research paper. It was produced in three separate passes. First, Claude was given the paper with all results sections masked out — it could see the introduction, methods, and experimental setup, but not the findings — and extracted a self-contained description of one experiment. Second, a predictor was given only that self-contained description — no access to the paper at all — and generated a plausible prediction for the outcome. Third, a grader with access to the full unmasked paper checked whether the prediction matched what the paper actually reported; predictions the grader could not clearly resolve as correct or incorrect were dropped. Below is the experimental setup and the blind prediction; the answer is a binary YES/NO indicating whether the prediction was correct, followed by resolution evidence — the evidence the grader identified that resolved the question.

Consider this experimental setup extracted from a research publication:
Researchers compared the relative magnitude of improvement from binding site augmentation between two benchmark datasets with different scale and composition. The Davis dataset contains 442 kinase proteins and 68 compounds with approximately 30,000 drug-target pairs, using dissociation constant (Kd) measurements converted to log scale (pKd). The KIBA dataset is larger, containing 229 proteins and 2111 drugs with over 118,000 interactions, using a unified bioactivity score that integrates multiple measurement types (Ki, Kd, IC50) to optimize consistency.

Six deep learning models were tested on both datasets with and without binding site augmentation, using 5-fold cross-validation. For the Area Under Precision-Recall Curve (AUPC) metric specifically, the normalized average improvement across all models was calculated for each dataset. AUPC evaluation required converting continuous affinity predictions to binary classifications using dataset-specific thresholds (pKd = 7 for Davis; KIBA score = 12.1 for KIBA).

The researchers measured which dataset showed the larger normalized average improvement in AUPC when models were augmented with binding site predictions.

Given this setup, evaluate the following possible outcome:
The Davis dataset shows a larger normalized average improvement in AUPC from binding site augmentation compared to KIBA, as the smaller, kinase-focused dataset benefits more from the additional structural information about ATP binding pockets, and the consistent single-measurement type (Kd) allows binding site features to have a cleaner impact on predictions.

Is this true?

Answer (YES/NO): NO